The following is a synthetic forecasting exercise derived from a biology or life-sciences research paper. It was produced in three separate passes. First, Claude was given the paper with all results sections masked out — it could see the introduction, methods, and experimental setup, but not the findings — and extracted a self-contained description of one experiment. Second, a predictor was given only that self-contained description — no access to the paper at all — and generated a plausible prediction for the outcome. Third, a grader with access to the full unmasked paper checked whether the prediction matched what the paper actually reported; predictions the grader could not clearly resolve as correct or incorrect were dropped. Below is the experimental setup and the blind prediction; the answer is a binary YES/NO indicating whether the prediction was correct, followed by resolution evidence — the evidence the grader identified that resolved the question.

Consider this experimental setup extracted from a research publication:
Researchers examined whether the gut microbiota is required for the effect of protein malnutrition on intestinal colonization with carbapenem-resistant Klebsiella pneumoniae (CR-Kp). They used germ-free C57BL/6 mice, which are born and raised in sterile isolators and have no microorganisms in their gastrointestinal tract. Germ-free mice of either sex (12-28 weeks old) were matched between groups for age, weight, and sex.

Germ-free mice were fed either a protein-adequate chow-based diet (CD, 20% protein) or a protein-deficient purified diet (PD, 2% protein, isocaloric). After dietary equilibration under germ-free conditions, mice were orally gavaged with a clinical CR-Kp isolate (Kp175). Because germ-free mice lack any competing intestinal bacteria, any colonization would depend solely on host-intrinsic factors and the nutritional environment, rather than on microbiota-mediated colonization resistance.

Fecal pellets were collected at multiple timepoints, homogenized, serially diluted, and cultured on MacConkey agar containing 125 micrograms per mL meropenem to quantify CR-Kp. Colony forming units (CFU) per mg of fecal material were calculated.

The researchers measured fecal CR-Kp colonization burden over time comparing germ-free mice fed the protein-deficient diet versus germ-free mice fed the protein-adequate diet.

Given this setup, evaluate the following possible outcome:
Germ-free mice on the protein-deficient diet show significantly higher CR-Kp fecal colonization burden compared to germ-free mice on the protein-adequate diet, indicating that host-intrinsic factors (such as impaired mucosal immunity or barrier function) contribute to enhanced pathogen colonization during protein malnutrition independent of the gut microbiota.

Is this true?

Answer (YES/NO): NO